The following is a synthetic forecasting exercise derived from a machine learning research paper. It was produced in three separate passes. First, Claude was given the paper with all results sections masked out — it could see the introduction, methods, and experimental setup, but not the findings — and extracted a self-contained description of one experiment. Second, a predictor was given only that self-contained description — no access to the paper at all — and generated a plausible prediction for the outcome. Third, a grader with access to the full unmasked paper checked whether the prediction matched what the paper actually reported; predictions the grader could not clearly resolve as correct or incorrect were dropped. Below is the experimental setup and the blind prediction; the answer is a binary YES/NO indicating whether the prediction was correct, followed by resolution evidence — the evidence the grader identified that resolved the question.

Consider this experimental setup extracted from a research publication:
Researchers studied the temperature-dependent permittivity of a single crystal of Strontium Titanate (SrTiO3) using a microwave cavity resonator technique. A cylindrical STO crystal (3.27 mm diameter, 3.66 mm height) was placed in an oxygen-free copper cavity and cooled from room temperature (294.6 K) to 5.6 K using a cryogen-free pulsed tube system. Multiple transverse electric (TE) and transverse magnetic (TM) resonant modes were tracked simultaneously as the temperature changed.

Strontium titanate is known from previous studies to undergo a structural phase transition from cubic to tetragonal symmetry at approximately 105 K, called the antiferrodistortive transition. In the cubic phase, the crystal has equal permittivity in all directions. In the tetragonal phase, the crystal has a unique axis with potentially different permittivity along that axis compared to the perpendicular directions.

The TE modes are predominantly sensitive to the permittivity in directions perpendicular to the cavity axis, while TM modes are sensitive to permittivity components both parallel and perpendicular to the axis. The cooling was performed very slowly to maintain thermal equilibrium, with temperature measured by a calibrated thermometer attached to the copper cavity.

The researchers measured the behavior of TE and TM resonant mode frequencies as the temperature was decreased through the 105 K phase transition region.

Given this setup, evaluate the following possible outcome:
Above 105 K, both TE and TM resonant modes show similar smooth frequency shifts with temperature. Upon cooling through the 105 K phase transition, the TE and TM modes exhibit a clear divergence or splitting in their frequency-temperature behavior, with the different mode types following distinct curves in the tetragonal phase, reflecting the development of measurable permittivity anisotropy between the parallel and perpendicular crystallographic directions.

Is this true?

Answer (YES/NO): YES